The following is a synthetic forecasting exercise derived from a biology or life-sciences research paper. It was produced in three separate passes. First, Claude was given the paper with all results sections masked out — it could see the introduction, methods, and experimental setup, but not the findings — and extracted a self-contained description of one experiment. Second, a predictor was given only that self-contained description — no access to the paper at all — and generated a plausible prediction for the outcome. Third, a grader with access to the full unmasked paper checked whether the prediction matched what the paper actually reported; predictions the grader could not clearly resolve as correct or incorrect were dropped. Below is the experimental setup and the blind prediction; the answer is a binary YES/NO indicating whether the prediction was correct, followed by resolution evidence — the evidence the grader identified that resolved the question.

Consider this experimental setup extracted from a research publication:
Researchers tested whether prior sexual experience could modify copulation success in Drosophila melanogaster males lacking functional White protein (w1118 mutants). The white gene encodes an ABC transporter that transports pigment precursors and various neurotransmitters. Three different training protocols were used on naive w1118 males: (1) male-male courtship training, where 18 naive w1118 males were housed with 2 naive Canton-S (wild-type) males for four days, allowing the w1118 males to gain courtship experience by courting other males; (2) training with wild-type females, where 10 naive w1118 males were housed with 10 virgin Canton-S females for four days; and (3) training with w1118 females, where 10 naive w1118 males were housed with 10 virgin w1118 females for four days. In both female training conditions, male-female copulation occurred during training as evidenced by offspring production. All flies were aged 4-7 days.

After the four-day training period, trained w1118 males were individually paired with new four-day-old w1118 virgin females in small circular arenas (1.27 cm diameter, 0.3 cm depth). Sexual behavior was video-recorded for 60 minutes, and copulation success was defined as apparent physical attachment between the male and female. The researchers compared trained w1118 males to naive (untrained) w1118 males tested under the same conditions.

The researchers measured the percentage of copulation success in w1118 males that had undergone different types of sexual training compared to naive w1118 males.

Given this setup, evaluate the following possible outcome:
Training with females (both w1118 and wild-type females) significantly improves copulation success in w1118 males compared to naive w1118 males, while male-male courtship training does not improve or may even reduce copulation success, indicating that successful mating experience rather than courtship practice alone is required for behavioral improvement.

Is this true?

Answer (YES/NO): YES